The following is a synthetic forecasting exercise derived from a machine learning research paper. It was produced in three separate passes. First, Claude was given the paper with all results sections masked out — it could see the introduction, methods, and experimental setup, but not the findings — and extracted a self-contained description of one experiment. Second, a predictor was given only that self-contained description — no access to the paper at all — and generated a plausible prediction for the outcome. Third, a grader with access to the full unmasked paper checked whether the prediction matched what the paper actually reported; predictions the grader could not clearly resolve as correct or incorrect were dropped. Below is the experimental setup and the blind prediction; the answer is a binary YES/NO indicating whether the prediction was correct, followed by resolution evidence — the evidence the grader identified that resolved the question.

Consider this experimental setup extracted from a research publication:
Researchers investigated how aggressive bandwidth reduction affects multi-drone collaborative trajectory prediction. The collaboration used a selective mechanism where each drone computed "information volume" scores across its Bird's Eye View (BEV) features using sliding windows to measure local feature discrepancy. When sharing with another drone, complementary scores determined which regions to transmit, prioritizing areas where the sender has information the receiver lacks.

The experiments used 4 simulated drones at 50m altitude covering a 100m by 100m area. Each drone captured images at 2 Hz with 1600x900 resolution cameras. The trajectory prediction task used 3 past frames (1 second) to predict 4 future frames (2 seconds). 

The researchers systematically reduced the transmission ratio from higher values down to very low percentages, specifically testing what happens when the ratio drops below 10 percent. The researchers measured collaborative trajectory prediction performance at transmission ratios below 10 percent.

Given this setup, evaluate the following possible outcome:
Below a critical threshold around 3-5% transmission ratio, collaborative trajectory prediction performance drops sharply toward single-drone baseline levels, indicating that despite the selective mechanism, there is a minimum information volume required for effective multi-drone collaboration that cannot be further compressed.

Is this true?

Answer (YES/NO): NO